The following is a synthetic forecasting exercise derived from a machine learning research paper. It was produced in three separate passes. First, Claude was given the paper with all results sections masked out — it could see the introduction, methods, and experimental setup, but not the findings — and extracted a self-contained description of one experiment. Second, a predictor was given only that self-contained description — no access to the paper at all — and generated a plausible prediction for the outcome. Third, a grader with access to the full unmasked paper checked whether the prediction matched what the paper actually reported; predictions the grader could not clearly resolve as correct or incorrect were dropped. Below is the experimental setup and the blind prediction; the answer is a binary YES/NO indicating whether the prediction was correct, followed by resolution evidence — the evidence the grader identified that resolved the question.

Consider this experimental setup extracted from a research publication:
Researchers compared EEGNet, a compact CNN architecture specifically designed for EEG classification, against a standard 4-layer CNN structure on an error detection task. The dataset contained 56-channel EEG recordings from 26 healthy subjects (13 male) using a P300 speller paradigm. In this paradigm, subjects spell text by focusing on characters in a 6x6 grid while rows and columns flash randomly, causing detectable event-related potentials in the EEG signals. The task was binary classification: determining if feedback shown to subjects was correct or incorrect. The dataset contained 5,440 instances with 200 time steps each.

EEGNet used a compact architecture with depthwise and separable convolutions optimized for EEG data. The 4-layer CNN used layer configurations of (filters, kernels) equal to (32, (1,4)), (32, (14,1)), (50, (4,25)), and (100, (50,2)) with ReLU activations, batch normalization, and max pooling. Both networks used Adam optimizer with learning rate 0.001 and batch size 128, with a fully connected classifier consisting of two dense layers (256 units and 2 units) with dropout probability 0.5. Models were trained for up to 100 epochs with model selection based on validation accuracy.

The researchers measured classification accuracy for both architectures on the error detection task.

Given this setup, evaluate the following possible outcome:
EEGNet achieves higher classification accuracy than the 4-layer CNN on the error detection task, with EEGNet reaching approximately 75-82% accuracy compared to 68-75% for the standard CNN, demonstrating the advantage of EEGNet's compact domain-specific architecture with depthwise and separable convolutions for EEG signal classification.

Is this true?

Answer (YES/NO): NO